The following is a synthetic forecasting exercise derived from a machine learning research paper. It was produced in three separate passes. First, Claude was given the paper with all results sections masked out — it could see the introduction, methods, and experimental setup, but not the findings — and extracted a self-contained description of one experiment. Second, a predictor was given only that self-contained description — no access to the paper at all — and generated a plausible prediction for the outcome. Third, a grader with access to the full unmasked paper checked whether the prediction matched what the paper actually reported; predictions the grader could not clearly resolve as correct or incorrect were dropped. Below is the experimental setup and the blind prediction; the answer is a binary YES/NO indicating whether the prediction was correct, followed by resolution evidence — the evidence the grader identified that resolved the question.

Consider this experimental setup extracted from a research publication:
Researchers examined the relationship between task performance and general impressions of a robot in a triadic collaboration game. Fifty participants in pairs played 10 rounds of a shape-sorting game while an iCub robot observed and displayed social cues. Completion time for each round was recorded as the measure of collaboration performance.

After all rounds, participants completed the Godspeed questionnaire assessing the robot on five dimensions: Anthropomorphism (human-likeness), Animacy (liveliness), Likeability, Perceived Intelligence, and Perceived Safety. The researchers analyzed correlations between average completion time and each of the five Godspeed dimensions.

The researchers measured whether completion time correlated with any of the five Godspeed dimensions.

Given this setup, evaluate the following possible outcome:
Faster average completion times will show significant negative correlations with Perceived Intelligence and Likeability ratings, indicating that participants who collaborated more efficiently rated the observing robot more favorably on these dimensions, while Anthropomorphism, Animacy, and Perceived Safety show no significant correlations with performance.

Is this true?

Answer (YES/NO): NO